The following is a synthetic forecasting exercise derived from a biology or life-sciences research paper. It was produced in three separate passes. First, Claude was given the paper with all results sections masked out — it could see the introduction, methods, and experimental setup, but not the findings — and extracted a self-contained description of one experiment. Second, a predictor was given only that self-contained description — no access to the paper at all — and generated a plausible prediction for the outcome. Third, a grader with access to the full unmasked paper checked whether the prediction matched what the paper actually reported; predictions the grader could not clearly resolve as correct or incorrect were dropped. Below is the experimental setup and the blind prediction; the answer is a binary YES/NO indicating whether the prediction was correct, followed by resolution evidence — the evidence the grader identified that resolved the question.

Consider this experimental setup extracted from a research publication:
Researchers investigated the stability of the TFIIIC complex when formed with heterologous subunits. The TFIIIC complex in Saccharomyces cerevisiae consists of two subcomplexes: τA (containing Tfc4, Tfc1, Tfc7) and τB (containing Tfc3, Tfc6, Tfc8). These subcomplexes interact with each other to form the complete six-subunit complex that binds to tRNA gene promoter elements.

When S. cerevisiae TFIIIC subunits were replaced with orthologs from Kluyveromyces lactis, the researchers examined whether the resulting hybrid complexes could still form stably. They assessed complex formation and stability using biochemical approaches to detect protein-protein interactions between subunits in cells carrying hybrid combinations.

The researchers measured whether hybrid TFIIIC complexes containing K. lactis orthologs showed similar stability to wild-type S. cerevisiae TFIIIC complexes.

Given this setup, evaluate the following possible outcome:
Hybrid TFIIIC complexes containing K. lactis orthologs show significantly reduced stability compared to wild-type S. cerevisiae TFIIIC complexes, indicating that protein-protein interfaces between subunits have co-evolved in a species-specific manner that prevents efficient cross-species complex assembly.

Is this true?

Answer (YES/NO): YES